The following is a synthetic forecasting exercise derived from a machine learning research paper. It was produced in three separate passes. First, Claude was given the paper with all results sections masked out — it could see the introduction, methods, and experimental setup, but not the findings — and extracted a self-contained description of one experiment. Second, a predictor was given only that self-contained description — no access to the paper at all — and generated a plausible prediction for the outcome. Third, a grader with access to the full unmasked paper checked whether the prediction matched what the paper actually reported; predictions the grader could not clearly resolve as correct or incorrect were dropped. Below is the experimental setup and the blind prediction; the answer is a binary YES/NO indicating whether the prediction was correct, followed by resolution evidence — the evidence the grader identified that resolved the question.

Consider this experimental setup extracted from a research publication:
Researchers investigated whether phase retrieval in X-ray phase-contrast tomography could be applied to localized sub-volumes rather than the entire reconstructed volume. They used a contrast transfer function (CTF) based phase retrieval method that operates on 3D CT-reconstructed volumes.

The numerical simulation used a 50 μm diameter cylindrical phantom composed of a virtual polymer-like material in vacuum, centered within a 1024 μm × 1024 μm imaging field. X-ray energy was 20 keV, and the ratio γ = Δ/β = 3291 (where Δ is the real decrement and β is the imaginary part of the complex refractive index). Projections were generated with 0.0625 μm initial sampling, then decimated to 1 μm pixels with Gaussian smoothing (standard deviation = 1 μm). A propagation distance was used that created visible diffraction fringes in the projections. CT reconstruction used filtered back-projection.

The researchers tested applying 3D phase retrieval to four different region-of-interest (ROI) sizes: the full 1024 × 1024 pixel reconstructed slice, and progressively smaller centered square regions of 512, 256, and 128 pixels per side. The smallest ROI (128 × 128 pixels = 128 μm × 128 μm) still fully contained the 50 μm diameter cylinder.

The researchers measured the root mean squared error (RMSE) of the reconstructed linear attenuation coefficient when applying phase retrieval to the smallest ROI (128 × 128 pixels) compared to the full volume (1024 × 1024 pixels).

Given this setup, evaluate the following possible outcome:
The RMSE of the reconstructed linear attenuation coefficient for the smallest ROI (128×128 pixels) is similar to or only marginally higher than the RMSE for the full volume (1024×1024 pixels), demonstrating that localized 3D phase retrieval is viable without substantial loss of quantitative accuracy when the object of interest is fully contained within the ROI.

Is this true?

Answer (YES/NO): YES